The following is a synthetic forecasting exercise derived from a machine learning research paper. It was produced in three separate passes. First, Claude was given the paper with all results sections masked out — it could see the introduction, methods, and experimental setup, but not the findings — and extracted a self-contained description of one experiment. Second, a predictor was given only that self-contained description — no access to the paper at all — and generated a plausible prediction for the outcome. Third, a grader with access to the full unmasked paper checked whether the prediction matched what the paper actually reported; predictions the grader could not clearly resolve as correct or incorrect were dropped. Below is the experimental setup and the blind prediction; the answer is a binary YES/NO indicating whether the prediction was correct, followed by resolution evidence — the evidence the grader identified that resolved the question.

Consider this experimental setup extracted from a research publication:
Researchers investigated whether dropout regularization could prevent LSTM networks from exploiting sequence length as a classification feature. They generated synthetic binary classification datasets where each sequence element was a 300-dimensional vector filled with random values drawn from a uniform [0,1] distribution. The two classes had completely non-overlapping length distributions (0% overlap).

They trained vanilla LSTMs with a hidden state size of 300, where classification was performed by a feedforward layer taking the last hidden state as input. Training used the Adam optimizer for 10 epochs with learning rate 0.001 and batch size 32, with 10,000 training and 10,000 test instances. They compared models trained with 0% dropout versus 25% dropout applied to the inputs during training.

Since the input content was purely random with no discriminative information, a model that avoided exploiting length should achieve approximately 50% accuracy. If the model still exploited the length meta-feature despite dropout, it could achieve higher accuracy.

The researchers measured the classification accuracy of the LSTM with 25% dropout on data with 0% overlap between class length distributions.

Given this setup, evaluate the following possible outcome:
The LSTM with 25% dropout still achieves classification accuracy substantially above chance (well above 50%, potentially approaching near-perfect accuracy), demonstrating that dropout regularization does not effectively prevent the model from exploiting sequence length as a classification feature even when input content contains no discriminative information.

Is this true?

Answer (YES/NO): YES